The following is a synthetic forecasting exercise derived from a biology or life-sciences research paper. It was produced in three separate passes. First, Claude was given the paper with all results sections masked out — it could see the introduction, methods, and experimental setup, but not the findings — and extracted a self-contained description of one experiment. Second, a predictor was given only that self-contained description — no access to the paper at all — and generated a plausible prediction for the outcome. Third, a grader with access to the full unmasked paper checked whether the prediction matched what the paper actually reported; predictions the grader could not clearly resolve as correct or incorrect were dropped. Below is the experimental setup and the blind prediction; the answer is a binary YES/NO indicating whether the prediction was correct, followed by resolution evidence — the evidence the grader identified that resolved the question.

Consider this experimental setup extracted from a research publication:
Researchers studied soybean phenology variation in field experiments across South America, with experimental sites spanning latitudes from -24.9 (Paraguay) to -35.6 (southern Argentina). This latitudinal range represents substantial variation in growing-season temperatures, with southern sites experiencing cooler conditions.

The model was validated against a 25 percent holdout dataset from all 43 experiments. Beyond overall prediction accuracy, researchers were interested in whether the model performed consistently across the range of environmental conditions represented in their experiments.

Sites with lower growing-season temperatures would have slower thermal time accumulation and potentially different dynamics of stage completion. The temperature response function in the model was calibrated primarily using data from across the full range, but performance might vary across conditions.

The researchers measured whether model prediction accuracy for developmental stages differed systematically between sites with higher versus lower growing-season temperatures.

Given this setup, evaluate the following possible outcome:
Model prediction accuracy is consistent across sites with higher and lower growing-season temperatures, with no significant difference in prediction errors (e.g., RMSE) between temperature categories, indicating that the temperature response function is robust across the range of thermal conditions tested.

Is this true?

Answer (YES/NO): NO